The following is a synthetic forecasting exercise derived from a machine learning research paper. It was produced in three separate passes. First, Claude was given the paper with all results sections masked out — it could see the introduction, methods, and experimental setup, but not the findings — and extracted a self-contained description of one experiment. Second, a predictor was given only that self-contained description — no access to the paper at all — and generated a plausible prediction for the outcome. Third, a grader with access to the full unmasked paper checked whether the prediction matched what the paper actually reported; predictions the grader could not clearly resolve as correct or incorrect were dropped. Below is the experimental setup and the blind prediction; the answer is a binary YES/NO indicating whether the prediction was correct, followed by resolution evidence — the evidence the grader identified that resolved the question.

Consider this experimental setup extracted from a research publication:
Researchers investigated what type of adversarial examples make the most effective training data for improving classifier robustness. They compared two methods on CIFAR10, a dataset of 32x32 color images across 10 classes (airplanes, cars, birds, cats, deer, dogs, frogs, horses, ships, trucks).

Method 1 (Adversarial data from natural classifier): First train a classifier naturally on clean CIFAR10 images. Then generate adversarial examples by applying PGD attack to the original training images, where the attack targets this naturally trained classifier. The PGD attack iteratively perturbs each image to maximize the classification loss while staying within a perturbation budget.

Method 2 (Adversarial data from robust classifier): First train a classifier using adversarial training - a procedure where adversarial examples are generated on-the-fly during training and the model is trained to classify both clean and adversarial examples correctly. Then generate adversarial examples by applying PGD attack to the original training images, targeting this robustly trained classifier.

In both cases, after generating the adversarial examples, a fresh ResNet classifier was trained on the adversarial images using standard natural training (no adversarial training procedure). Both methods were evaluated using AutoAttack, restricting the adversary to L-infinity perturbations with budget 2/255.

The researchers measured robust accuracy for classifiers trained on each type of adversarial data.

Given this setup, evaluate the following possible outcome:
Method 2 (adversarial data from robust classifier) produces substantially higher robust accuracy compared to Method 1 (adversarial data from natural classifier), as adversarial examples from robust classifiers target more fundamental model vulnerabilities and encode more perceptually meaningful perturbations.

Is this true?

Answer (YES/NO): NO